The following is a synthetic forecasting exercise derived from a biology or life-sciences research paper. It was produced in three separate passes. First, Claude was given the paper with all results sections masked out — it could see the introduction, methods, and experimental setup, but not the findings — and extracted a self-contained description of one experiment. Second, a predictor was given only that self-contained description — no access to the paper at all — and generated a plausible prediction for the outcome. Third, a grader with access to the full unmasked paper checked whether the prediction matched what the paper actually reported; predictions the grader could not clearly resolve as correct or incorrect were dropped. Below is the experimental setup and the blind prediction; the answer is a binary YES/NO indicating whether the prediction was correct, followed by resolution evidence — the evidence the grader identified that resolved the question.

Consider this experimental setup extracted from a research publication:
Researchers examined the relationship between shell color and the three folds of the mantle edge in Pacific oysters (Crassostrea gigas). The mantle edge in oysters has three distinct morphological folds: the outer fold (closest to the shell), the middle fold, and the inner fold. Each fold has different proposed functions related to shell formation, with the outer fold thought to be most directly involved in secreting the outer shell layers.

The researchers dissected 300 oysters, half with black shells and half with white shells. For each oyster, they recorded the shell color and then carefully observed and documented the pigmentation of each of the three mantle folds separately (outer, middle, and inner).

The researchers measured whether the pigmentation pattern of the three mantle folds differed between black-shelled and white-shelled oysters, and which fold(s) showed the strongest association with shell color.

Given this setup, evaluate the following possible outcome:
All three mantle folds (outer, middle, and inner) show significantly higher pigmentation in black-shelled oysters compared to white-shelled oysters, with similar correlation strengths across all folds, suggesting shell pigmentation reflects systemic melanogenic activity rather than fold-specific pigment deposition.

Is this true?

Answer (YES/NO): NO